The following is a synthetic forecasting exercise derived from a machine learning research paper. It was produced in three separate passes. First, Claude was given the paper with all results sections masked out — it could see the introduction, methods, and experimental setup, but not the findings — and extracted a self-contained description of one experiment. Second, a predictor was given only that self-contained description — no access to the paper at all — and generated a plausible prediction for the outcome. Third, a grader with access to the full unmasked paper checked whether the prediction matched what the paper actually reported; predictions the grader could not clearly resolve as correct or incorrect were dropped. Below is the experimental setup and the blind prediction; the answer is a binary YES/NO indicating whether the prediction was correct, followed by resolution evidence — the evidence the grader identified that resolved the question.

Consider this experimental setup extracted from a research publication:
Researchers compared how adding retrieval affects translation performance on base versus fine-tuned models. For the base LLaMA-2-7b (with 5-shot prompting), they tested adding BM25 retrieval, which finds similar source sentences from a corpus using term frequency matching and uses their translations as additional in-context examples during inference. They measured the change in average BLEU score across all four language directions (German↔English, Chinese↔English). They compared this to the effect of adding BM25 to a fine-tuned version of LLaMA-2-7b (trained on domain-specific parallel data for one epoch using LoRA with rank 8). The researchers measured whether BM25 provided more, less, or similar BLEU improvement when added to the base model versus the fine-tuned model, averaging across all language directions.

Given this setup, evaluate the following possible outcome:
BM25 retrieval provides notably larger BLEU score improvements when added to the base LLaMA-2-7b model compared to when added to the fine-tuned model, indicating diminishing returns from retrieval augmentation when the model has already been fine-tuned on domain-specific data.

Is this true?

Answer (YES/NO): NO